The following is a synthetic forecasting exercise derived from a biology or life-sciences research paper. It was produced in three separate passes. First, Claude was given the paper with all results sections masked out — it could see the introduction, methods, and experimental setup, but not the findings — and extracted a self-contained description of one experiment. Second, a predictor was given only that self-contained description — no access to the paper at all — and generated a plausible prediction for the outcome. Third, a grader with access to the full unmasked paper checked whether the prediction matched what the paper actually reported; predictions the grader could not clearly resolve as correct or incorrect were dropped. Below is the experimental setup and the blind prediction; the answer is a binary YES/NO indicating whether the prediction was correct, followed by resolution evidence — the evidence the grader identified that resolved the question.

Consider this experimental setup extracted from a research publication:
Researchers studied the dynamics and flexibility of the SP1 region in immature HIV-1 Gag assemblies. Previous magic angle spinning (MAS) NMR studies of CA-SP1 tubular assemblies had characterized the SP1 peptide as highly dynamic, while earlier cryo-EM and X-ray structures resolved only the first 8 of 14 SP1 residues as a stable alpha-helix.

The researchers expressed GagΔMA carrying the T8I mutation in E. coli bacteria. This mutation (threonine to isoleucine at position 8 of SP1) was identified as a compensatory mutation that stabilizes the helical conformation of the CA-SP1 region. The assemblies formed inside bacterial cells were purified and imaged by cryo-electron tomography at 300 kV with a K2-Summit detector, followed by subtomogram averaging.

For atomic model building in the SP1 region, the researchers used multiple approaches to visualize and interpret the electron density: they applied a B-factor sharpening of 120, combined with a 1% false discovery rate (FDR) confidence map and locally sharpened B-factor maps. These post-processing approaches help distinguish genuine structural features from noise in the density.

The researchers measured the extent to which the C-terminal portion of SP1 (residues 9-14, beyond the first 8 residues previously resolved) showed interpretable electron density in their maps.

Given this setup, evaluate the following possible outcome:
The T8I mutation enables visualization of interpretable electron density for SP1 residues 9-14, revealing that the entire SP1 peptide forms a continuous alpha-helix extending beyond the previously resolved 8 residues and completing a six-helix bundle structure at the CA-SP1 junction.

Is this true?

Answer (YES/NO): YES